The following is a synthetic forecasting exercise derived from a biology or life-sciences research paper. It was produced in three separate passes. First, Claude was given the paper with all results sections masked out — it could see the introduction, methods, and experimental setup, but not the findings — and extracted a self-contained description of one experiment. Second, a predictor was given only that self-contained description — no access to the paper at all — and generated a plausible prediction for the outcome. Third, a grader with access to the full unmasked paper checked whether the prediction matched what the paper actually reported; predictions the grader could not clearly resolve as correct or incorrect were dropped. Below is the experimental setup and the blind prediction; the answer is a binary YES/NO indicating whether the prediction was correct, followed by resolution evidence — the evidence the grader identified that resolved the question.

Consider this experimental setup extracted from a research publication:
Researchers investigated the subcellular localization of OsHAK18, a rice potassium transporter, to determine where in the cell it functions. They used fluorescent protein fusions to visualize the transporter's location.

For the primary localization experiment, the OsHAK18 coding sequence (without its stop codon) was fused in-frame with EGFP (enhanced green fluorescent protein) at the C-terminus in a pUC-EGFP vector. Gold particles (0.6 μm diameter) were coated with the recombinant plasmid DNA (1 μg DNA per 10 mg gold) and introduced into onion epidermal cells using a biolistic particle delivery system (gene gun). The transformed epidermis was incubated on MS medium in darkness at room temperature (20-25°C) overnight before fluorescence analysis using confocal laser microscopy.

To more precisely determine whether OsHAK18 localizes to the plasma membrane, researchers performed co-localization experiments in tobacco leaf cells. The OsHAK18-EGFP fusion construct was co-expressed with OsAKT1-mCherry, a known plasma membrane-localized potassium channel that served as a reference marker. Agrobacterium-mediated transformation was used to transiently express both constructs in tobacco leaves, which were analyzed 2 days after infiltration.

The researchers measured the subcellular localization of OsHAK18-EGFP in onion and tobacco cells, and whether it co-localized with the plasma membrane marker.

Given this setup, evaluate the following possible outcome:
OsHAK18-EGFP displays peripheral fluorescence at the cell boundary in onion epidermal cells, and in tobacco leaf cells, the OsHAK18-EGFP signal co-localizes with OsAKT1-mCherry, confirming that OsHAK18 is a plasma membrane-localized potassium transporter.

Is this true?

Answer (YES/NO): YES